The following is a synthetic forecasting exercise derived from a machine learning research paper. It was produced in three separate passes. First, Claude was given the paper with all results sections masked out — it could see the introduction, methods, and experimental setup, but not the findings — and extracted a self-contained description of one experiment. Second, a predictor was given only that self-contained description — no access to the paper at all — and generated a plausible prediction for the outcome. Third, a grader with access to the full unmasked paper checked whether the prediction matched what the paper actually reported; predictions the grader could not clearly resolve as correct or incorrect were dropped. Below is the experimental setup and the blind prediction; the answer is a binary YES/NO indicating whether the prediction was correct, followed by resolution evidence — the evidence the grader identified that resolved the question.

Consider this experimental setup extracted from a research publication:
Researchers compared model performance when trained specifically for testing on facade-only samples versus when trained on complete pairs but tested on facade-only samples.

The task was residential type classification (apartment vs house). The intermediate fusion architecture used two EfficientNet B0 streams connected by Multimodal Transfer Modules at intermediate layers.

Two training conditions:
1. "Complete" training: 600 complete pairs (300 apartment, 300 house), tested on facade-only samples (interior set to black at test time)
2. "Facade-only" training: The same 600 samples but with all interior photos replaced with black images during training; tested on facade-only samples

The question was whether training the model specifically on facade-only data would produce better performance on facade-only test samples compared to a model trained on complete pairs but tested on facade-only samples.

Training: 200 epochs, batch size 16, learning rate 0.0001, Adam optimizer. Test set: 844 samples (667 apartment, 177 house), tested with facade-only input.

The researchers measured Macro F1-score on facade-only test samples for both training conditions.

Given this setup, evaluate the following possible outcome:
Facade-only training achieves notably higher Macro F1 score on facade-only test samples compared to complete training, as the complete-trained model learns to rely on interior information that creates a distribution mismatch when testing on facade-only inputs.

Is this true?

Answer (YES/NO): NO